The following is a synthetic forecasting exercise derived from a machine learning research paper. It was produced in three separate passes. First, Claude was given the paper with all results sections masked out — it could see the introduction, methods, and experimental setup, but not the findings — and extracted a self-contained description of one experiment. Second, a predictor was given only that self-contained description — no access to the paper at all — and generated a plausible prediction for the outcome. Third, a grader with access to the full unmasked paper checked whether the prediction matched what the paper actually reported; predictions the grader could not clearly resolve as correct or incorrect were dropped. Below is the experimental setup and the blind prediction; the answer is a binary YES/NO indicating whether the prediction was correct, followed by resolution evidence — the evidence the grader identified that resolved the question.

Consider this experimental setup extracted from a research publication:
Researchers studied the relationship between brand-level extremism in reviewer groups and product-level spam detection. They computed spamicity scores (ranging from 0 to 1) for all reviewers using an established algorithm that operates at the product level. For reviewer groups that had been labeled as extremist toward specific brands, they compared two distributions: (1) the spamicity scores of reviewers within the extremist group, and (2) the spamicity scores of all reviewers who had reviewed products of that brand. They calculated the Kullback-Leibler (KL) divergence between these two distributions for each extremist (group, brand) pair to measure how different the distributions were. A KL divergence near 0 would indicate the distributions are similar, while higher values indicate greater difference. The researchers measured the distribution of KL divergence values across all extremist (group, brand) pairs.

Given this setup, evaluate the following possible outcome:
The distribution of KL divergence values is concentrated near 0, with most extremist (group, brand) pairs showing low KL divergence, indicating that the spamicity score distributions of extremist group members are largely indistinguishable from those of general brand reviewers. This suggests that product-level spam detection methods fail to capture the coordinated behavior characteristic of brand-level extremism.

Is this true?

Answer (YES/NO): NO